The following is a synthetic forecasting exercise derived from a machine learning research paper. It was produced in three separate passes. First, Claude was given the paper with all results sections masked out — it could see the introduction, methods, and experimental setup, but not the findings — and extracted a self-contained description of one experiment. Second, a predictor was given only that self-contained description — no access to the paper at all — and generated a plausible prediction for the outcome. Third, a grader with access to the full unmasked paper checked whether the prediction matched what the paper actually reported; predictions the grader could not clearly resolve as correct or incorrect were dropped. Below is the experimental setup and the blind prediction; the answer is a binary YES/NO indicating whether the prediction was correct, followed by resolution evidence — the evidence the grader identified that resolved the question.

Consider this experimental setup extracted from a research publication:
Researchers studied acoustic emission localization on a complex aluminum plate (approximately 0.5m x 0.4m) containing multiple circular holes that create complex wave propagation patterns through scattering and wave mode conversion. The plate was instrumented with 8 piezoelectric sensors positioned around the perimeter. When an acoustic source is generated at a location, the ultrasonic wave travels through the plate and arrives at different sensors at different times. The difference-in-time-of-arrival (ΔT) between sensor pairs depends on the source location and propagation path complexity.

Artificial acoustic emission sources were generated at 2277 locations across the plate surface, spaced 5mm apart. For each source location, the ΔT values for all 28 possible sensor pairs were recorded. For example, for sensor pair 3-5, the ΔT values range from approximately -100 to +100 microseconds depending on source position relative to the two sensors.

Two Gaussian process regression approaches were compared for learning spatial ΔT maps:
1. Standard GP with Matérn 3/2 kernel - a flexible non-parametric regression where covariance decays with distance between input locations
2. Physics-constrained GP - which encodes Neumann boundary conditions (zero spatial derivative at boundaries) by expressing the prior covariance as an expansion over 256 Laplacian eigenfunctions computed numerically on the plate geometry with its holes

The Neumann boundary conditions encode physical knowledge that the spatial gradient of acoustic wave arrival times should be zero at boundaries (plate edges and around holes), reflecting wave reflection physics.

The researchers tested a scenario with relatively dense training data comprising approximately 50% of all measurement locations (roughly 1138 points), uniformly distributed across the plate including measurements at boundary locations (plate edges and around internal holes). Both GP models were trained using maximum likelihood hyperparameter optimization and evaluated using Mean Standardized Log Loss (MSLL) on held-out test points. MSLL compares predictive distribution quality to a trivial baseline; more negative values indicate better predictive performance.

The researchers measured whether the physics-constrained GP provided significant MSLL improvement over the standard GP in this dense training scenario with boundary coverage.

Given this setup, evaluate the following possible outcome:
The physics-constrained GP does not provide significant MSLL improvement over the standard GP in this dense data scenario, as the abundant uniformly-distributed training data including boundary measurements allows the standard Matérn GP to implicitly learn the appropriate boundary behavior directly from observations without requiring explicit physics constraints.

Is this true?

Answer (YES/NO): YES